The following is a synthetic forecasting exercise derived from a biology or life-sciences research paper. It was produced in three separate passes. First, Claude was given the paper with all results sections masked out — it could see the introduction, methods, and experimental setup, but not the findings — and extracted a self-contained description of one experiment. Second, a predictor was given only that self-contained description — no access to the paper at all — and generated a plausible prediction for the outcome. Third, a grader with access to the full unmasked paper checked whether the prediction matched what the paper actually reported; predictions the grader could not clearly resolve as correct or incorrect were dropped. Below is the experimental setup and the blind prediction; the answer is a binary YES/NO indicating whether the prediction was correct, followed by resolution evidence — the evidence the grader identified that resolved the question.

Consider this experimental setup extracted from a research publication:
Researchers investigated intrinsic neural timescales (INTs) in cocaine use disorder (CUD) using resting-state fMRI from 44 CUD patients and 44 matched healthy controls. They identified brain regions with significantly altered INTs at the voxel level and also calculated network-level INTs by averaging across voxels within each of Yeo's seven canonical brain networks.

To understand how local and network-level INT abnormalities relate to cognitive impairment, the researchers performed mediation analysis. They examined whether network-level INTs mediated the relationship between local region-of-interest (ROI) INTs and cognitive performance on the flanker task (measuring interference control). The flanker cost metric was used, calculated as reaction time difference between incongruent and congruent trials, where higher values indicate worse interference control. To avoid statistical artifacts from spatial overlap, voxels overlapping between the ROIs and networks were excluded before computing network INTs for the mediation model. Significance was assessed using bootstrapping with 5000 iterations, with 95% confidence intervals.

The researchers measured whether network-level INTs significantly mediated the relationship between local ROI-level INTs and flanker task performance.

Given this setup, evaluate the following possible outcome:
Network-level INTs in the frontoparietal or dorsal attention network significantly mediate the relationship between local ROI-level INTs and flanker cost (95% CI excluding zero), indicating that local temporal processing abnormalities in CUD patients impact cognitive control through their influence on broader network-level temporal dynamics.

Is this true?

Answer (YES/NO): NO